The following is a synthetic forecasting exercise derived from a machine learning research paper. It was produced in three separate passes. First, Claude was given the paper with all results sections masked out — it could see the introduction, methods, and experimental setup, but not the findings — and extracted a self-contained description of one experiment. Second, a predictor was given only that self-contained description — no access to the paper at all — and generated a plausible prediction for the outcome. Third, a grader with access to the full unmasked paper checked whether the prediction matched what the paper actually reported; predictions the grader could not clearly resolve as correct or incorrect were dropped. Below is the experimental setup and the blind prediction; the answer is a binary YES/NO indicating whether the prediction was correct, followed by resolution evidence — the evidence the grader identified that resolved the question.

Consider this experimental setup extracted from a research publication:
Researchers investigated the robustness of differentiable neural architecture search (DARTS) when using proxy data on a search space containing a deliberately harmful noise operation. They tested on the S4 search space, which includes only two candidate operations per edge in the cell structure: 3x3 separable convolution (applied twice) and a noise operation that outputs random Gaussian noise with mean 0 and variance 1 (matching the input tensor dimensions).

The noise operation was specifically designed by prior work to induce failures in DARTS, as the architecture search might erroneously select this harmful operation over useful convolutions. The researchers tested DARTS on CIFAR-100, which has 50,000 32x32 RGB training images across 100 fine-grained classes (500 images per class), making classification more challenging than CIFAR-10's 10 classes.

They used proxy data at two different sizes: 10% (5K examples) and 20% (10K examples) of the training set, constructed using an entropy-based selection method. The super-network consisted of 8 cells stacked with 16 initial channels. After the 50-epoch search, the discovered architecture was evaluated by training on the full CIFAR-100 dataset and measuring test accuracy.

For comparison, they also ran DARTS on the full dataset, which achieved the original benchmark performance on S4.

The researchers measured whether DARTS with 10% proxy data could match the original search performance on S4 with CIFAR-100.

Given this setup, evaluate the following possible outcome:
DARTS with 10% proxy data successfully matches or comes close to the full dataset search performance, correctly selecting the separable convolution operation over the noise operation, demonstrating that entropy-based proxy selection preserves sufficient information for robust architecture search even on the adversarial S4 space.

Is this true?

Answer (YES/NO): NO